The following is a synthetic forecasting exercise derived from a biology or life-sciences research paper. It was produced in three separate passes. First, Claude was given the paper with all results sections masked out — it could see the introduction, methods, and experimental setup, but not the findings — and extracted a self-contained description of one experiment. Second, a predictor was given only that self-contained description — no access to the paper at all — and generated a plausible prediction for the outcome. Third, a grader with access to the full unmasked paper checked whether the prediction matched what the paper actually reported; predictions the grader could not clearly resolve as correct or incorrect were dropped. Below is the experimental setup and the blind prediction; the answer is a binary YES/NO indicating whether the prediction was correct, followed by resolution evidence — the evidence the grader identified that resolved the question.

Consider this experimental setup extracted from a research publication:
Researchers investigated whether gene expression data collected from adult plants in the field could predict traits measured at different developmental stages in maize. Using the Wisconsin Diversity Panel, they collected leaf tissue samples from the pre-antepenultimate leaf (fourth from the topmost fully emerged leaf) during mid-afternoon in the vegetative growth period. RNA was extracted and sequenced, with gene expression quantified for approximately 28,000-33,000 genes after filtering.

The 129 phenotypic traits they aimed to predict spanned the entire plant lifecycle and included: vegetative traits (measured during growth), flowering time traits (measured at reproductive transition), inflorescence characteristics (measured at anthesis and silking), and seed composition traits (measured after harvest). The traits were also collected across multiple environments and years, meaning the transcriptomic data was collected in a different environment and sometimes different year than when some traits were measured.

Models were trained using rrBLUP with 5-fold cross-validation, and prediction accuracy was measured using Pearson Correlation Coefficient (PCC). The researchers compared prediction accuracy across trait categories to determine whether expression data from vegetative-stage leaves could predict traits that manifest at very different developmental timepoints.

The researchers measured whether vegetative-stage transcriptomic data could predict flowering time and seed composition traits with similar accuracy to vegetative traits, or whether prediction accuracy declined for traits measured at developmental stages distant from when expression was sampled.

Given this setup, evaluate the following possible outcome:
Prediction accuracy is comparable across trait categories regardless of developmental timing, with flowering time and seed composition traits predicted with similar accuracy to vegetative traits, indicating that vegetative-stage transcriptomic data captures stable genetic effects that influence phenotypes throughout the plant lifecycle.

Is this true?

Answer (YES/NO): NO